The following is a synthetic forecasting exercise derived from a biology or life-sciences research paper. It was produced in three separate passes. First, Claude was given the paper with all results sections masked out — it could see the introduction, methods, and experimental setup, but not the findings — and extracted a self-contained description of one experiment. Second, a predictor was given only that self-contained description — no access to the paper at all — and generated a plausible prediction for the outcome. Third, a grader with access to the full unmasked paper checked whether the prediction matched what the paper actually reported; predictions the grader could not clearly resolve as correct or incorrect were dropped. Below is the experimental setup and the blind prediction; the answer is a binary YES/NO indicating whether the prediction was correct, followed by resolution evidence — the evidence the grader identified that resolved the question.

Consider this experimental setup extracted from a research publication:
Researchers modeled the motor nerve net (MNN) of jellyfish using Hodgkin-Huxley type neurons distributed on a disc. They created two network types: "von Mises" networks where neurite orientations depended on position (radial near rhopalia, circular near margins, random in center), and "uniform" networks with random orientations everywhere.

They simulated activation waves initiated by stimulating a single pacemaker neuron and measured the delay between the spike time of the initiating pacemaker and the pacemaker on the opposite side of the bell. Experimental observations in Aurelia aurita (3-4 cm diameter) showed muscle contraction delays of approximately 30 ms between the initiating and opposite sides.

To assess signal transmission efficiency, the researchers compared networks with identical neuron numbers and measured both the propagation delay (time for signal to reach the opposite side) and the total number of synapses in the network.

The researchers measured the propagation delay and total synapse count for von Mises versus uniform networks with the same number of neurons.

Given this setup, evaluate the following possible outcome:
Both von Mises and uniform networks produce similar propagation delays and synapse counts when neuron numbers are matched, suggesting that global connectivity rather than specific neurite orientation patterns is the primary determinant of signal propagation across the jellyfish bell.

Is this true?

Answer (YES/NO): NO